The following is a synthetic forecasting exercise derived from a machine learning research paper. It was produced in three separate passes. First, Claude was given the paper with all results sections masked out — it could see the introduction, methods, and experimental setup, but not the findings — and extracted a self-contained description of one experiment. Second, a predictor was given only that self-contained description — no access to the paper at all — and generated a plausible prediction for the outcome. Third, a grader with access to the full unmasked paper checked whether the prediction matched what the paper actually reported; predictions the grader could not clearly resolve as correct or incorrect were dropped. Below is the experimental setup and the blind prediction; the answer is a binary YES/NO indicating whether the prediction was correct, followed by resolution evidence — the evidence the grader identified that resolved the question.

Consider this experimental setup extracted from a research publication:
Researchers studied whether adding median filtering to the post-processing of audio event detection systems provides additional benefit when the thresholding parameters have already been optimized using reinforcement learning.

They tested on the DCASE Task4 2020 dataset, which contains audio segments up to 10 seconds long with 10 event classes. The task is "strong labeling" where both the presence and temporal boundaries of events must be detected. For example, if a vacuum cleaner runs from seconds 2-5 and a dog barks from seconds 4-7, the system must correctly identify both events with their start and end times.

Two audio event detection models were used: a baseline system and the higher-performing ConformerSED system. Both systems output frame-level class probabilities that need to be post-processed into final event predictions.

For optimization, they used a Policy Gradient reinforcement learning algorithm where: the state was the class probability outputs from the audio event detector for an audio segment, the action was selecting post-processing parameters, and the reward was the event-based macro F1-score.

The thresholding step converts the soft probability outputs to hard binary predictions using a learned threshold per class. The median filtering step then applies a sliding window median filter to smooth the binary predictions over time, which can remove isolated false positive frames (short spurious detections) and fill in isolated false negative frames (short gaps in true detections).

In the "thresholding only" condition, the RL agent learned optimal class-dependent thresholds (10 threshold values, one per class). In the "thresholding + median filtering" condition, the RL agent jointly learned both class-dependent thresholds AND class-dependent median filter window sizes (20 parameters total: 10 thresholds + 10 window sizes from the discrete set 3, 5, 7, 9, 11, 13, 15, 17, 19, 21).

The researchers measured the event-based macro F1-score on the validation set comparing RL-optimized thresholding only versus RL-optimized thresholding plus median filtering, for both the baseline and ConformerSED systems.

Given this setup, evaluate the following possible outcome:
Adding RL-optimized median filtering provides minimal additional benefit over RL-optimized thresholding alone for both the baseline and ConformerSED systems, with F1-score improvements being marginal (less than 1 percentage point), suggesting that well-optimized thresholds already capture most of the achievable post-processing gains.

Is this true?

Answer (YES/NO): NO